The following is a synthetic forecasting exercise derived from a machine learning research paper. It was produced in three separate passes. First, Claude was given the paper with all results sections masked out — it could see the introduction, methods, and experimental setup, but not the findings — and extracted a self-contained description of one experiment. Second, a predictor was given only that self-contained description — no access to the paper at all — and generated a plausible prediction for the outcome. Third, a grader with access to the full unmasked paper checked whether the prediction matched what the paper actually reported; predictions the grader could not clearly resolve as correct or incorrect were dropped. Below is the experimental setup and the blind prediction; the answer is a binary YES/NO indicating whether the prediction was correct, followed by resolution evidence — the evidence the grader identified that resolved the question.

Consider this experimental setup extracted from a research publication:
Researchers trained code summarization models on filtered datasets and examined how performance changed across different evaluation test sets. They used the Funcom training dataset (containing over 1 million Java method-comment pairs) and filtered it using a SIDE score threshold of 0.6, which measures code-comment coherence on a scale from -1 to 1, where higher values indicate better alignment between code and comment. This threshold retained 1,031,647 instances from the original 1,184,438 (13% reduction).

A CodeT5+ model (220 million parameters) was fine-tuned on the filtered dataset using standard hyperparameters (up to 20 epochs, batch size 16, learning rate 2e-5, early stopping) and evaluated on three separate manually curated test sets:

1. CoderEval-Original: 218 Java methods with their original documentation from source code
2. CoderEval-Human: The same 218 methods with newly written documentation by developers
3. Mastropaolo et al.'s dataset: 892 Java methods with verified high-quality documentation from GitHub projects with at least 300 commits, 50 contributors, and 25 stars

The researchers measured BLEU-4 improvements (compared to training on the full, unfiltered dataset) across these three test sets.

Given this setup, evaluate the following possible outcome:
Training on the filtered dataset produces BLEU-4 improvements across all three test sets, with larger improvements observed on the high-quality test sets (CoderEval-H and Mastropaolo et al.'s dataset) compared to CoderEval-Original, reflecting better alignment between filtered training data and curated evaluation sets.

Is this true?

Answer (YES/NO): NO